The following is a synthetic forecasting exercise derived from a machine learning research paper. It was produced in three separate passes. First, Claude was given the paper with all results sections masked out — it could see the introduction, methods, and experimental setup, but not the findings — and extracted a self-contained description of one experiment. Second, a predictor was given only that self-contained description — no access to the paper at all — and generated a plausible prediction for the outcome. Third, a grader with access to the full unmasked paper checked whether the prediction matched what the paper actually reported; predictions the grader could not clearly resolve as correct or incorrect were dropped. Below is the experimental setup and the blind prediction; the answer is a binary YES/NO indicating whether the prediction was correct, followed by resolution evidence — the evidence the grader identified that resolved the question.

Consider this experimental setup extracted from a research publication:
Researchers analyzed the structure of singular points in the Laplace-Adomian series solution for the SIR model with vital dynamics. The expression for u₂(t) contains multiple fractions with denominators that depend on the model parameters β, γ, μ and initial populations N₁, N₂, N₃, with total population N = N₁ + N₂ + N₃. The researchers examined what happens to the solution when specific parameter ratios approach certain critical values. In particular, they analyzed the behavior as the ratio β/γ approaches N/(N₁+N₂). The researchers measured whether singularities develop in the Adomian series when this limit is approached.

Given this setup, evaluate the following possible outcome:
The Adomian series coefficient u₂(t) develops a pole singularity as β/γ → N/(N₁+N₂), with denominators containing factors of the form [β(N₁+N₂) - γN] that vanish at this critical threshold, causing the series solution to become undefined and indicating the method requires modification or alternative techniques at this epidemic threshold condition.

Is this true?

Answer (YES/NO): YES